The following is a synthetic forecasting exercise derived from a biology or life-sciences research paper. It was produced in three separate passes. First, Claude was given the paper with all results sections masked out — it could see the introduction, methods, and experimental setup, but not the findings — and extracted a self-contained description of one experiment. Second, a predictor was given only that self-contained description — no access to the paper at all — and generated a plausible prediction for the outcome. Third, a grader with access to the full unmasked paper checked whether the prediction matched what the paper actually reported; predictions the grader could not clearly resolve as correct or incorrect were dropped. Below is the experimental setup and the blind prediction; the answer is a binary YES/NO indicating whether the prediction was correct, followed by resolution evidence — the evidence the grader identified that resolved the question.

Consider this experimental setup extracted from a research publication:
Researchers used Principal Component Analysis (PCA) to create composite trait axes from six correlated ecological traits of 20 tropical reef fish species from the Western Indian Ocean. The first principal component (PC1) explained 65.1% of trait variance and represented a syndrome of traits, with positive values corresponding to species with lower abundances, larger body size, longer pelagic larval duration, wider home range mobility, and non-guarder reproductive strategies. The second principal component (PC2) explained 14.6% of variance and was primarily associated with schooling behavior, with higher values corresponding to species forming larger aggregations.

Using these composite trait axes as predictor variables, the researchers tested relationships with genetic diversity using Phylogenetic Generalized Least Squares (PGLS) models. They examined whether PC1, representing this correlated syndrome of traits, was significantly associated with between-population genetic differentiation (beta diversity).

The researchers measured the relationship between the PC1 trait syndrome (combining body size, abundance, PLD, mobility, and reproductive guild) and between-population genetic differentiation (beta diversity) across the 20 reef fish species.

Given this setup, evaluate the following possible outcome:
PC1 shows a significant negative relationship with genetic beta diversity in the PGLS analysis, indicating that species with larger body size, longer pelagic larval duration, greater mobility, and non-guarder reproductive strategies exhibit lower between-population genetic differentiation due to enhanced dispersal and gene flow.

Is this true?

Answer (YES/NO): NO